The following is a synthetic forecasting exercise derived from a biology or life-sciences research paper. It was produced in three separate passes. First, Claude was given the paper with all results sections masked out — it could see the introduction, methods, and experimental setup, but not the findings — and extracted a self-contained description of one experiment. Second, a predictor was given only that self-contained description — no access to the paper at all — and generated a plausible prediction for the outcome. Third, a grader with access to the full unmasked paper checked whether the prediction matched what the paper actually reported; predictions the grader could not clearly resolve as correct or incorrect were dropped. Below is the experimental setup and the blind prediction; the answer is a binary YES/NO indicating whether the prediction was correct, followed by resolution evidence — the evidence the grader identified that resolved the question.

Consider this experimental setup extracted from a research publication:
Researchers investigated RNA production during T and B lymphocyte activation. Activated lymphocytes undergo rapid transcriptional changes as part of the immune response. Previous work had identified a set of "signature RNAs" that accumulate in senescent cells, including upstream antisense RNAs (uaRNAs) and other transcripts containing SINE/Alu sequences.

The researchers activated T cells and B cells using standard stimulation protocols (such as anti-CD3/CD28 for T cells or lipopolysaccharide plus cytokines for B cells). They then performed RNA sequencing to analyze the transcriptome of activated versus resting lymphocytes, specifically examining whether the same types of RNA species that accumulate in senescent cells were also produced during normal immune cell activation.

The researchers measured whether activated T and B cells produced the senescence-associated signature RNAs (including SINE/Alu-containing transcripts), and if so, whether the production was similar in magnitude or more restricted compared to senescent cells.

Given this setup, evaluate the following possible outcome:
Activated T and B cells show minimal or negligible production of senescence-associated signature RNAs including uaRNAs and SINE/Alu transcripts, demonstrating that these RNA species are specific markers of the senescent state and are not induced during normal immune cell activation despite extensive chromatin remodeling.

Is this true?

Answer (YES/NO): NO